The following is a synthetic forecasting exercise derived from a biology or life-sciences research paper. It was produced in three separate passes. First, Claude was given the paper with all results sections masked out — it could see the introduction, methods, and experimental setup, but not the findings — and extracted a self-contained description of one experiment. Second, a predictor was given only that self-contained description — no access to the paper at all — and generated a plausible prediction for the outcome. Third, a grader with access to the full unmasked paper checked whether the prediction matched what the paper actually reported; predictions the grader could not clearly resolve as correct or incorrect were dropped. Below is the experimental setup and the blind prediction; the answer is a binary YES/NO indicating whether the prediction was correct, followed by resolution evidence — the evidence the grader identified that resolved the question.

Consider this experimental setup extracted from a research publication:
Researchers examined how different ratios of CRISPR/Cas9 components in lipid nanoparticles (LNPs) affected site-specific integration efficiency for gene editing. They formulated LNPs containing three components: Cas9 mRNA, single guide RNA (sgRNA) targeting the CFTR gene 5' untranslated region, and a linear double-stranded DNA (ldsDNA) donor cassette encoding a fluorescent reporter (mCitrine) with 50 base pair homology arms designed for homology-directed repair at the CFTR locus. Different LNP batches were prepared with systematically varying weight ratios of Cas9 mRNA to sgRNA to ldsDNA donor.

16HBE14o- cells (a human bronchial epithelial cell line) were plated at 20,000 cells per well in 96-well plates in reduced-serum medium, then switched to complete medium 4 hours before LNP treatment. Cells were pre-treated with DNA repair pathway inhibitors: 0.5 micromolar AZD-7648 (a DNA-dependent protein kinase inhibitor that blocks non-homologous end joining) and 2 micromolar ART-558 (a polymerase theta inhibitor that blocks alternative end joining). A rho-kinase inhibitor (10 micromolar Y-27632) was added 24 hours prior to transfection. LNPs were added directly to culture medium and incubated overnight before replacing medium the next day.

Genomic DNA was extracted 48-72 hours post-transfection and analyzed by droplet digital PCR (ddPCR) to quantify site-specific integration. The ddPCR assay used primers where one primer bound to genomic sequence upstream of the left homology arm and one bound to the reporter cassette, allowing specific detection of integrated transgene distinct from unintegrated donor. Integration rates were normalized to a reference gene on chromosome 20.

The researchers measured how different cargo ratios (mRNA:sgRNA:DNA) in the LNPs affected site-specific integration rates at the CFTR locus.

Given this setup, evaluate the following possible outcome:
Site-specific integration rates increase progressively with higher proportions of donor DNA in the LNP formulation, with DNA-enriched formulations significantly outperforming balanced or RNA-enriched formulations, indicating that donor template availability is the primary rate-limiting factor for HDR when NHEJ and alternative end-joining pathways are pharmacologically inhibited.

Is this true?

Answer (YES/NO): NO